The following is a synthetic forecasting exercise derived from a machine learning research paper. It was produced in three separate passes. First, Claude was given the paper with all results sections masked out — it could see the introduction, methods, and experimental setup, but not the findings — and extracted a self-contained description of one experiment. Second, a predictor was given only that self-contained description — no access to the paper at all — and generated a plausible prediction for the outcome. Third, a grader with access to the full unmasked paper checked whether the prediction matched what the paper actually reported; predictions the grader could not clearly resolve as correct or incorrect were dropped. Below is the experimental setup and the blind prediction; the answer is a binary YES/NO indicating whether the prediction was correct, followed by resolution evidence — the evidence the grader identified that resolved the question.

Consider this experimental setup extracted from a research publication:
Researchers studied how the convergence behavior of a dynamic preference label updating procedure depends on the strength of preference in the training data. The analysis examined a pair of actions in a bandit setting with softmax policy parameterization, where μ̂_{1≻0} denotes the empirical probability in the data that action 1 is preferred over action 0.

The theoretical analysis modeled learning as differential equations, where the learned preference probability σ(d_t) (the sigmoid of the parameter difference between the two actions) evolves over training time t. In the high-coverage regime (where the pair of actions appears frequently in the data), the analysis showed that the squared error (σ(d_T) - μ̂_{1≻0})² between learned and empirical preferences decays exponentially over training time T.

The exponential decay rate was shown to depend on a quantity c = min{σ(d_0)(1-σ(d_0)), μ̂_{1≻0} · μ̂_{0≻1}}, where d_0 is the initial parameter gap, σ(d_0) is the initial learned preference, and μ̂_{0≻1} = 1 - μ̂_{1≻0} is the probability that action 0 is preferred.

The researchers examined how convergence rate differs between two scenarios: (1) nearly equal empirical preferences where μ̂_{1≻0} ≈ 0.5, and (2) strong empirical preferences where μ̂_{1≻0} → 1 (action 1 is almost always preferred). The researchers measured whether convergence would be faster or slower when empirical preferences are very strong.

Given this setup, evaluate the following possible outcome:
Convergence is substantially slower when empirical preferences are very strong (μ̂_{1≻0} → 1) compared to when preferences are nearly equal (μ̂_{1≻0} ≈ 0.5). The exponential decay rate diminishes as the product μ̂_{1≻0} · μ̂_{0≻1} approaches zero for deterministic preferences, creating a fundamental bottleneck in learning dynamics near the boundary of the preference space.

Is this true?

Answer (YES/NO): YES